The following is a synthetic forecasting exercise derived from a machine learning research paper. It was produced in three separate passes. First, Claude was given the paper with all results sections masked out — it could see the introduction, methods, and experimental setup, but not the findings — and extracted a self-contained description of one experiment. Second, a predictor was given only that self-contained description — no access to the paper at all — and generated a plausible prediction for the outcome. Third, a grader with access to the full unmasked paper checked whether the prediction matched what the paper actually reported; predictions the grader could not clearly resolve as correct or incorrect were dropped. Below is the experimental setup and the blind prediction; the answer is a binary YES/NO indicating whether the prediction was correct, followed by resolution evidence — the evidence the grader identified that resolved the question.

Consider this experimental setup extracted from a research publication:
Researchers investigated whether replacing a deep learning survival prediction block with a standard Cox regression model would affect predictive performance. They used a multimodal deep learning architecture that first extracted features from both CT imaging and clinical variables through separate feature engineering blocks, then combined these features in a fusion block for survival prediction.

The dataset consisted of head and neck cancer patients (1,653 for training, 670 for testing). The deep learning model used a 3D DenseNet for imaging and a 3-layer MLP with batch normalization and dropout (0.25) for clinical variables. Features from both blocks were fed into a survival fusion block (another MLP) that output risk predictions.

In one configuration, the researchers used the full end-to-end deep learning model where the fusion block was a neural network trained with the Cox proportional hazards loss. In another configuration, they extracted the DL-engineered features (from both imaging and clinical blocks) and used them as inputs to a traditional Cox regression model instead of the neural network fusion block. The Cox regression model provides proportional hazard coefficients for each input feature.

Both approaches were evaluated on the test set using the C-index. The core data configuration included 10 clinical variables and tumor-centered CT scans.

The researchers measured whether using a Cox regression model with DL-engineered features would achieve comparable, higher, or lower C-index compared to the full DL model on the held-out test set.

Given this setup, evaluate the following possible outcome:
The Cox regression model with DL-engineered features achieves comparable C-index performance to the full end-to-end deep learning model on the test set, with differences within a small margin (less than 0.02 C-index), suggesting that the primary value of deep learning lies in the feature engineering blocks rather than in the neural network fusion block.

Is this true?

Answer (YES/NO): NO